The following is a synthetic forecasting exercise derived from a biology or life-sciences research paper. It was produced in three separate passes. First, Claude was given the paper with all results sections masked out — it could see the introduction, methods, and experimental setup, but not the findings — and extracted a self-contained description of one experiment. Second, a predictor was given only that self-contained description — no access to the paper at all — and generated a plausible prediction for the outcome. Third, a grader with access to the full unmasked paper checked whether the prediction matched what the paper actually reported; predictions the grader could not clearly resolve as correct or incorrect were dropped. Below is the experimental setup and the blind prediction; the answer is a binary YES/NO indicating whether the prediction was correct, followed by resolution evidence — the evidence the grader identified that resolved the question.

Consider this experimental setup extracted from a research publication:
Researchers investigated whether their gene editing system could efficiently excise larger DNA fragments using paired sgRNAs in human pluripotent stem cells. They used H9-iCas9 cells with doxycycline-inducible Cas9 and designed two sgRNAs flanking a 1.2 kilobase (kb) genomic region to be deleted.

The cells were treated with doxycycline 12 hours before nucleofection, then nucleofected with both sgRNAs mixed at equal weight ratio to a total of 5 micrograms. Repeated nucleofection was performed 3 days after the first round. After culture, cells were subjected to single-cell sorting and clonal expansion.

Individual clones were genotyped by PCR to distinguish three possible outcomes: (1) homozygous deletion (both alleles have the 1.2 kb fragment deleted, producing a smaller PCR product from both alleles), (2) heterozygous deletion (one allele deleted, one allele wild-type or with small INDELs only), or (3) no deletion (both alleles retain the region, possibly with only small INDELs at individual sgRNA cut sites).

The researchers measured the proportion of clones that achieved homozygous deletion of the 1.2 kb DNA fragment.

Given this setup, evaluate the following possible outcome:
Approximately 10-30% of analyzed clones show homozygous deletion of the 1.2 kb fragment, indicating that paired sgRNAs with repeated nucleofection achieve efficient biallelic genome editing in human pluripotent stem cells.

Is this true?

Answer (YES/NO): NO